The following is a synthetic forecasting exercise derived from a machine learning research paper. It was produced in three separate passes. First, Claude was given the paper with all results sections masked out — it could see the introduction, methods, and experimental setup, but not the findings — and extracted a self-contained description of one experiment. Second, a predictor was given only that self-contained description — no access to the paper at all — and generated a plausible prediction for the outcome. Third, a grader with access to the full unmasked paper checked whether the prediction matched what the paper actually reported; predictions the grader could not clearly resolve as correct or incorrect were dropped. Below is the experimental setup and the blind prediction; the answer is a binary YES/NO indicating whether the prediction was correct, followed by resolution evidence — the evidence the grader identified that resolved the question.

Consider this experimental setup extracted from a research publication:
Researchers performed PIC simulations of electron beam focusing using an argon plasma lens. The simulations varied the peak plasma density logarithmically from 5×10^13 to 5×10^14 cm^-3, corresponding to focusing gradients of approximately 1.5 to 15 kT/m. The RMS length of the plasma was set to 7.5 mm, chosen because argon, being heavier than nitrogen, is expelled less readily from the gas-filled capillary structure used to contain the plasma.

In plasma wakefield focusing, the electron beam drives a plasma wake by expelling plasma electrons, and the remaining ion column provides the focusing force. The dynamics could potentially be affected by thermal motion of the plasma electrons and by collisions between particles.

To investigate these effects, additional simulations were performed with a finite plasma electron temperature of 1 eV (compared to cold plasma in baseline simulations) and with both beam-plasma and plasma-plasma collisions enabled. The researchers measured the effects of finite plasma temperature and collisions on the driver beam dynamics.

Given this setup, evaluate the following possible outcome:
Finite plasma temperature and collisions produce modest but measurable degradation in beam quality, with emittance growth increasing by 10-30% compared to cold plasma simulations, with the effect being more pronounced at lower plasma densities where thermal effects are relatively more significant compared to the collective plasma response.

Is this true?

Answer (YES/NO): NO